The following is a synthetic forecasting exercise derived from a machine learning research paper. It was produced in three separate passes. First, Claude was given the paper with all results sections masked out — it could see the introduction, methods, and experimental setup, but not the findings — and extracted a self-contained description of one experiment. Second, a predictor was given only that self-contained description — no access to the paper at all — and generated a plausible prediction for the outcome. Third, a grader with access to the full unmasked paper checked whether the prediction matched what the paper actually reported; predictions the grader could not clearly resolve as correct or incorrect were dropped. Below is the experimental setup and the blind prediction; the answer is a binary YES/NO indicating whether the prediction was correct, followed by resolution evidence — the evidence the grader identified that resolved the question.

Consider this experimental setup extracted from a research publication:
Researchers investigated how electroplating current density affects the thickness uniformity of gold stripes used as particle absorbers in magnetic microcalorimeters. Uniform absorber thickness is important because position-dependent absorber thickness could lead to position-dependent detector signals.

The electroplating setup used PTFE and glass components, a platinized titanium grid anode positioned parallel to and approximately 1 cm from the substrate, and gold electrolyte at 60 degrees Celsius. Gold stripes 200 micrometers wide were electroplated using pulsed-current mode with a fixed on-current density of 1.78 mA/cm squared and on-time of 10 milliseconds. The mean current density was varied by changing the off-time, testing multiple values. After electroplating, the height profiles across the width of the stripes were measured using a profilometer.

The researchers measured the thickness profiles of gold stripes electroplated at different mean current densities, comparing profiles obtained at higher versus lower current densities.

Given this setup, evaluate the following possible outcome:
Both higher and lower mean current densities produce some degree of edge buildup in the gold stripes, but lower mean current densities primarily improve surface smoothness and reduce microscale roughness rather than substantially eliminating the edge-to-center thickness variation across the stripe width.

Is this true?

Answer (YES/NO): NO